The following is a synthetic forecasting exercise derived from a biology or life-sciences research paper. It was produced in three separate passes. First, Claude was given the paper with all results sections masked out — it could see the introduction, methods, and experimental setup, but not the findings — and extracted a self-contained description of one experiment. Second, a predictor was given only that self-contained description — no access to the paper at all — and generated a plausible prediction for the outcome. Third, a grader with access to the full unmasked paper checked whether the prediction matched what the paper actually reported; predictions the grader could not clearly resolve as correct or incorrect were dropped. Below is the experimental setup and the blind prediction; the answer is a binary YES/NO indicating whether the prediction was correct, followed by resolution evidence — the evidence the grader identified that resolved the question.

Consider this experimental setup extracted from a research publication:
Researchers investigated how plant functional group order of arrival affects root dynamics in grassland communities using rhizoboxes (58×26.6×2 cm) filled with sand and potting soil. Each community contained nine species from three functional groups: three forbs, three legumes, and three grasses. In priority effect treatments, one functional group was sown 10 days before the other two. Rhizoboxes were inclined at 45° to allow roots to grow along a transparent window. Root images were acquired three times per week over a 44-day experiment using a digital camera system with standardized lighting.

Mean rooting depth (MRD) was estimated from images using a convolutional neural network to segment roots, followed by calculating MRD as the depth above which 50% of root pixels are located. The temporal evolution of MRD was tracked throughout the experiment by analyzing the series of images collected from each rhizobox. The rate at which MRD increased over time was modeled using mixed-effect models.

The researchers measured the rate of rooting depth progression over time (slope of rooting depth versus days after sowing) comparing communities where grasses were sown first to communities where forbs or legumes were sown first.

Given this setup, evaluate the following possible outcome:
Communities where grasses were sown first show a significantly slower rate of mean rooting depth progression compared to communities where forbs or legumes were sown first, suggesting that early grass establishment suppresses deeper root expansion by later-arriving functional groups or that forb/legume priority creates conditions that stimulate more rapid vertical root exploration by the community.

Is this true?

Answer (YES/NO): YES